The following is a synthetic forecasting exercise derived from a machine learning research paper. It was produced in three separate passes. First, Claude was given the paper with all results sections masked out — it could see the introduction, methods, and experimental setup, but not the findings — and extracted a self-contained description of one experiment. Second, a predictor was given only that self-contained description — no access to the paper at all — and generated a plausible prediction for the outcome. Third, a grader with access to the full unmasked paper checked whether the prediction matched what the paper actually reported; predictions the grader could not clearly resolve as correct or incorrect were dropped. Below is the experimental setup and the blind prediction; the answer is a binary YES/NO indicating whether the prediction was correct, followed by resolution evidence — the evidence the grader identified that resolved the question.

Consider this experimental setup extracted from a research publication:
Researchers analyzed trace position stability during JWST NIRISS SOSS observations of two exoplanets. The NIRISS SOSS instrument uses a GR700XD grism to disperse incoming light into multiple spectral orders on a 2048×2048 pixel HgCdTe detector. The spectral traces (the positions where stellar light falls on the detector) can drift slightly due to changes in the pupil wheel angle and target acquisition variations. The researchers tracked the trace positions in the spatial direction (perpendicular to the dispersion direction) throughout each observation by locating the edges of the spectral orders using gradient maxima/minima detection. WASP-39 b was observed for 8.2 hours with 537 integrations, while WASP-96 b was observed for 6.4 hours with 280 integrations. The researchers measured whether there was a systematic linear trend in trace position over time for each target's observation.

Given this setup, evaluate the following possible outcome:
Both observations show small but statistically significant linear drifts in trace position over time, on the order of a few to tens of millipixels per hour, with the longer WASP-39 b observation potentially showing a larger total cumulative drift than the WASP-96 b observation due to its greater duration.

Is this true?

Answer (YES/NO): NO